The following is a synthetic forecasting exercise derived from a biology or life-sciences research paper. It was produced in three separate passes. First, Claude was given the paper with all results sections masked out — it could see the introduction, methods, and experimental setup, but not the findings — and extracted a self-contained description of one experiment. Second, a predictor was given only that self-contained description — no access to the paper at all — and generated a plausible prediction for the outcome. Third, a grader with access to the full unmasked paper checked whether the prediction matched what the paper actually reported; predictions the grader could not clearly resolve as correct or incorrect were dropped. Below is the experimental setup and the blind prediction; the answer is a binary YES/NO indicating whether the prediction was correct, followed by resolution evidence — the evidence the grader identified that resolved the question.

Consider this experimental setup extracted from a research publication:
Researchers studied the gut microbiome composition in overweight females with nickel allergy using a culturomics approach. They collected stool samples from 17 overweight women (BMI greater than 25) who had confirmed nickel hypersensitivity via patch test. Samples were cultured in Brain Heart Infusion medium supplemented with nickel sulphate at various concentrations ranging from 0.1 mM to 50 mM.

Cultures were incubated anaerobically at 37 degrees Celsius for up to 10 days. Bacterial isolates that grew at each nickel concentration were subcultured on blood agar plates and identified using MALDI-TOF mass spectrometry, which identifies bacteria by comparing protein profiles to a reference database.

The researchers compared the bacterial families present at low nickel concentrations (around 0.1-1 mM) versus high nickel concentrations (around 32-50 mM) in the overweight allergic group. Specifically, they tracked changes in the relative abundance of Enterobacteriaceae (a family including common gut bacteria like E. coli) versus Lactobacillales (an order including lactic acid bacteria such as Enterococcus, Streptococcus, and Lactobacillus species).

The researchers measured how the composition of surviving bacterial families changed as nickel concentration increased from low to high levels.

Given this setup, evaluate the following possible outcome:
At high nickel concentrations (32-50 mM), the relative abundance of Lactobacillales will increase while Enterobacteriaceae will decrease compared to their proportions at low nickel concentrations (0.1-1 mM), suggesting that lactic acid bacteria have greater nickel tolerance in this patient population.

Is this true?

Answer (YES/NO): YES